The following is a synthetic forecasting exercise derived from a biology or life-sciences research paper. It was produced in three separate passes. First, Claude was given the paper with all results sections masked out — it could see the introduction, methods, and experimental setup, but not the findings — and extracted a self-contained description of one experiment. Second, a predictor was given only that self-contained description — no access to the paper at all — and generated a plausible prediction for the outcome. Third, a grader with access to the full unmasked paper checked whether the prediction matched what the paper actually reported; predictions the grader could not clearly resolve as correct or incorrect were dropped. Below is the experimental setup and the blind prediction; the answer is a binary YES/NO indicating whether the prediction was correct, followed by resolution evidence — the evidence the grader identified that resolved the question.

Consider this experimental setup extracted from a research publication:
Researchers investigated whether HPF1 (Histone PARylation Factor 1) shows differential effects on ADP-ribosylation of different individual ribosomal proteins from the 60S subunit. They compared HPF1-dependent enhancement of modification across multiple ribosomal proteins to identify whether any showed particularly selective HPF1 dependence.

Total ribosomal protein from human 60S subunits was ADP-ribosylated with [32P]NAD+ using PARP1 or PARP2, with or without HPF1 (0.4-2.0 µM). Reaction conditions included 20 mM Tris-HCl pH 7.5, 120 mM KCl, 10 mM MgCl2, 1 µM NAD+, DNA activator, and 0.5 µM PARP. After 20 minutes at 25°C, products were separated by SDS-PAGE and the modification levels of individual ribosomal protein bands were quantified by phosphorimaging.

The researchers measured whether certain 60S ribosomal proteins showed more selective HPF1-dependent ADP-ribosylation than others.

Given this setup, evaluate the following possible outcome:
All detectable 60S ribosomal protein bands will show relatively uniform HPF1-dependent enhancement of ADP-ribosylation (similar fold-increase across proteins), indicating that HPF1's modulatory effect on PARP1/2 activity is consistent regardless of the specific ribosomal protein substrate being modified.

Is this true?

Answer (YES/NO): NO